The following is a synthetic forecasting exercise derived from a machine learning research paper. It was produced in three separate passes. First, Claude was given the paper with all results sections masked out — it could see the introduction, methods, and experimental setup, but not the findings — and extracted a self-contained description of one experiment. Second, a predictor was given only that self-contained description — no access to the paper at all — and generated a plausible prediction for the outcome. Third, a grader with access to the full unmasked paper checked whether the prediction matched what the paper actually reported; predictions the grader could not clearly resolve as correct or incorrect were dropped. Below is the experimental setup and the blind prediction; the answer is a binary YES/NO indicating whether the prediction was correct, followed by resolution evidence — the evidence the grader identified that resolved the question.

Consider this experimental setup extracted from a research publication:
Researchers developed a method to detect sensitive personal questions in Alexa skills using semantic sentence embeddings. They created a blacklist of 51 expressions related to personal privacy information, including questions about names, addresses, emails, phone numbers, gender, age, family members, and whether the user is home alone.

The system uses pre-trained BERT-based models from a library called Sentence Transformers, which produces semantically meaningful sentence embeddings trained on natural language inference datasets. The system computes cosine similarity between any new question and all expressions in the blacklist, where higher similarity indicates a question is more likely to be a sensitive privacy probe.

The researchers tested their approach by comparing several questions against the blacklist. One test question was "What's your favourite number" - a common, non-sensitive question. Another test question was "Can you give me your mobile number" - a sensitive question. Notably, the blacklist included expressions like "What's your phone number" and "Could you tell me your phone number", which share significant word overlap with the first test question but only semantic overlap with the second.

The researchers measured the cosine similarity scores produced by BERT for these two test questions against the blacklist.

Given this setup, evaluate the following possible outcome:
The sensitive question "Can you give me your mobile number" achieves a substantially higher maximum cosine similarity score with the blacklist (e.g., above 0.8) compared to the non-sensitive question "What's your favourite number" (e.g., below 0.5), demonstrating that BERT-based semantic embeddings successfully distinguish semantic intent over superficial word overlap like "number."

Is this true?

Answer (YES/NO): NO